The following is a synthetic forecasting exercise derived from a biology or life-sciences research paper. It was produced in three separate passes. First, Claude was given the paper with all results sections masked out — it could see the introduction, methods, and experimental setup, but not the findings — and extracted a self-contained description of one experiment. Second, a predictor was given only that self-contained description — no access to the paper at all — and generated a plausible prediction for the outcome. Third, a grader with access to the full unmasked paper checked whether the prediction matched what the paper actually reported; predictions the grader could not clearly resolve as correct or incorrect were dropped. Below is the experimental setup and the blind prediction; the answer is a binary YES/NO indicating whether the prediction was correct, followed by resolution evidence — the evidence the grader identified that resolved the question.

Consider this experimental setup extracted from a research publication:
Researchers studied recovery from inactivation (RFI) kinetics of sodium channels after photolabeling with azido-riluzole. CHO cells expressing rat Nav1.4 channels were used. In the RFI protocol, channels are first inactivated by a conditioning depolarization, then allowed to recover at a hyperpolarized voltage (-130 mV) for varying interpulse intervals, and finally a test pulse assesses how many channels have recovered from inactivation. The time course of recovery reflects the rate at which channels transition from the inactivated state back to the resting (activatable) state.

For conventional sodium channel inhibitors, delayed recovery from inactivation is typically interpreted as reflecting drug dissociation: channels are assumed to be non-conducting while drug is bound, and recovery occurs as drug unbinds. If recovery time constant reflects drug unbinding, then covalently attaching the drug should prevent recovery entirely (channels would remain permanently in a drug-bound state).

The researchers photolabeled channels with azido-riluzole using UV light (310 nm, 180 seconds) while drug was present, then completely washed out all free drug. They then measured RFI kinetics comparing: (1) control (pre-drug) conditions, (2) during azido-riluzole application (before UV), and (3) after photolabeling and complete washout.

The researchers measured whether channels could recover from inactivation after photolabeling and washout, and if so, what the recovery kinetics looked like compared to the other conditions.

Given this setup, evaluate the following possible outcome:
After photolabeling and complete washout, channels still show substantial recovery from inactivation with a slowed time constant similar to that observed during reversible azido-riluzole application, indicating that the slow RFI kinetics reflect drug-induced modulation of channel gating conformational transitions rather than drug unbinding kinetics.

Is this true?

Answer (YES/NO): YES